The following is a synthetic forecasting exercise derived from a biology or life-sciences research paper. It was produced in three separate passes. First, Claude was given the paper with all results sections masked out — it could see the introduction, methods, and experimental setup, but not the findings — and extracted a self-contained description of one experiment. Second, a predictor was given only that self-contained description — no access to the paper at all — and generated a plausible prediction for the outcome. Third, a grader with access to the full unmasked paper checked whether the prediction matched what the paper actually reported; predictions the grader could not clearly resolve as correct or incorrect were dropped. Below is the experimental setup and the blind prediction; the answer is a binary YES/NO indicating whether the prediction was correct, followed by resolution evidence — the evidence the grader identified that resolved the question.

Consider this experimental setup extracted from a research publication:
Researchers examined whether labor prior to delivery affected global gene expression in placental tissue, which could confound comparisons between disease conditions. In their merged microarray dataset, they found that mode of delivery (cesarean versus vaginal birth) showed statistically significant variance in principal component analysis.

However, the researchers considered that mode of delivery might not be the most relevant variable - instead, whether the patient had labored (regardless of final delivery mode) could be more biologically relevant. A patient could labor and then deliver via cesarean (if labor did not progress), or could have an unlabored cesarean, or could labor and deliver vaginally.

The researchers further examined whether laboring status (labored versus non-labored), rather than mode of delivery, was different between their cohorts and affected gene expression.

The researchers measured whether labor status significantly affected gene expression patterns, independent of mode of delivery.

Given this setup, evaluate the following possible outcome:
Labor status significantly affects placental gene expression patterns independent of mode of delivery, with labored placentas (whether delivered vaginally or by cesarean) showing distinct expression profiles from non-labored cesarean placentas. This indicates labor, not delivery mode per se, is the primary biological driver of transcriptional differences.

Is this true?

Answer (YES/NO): NO